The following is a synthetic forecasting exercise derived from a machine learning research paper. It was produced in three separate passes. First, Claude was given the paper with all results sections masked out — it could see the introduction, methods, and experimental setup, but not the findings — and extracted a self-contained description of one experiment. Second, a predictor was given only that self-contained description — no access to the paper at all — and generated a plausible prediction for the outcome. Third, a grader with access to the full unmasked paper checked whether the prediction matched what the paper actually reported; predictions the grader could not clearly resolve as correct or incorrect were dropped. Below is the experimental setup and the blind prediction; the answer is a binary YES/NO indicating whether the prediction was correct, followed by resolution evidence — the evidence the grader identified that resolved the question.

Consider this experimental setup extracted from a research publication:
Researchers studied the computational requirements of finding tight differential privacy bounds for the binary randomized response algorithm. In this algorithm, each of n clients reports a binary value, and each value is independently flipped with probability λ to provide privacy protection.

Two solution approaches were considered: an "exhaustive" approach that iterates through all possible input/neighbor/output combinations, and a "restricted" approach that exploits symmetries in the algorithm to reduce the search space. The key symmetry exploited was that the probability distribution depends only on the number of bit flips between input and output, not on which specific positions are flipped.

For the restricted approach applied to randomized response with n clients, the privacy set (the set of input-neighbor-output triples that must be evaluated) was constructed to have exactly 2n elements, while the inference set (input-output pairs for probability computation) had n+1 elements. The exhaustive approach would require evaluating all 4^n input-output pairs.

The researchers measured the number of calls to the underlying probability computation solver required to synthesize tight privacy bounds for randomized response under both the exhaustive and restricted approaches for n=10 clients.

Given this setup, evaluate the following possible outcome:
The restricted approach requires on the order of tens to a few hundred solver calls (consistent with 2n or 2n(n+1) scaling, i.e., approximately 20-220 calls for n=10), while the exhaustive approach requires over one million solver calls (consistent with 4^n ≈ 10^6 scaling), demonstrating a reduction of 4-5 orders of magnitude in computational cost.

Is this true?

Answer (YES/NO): NO